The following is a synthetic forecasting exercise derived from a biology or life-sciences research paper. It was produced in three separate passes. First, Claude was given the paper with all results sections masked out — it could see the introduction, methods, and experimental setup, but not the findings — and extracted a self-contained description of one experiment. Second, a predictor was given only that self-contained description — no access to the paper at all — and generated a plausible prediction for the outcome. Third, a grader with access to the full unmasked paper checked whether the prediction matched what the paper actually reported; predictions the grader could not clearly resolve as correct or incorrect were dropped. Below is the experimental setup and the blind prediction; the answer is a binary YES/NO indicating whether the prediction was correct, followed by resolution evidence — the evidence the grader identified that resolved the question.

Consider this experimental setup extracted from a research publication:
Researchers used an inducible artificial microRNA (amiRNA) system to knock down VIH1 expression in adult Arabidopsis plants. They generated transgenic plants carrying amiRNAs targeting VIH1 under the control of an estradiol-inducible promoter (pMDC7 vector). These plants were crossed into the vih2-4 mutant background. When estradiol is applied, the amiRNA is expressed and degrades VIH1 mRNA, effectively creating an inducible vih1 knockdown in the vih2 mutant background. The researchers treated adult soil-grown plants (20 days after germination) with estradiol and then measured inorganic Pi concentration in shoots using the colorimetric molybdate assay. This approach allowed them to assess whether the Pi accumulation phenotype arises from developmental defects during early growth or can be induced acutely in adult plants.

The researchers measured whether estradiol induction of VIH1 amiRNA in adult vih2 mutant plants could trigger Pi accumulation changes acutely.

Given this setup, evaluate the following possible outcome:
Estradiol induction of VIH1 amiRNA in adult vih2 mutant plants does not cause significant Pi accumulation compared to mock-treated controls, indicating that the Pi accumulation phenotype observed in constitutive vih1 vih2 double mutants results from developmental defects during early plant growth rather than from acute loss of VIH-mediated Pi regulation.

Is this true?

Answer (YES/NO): NO